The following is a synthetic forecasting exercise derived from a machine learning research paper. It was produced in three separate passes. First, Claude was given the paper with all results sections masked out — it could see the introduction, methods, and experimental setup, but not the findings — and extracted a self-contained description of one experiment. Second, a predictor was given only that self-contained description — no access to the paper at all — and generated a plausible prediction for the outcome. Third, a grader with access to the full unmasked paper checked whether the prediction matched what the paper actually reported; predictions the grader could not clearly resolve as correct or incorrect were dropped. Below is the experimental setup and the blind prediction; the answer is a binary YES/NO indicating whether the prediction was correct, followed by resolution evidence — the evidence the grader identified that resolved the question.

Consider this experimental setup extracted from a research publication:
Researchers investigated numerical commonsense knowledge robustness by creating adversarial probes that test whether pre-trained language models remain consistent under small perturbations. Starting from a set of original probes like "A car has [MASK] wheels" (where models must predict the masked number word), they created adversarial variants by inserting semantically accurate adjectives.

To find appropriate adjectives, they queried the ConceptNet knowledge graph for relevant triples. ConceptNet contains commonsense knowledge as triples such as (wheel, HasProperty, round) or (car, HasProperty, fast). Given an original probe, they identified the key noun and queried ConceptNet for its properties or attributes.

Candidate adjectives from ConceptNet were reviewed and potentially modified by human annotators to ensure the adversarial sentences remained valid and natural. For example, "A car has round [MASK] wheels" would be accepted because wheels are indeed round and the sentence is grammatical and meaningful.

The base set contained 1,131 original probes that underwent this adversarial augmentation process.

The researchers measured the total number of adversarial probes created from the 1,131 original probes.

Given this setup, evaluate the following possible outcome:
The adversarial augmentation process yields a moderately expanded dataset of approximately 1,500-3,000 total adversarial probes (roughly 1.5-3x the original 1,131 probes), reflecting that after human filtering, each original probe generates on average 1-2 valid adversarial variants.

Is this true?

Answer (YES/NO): NO